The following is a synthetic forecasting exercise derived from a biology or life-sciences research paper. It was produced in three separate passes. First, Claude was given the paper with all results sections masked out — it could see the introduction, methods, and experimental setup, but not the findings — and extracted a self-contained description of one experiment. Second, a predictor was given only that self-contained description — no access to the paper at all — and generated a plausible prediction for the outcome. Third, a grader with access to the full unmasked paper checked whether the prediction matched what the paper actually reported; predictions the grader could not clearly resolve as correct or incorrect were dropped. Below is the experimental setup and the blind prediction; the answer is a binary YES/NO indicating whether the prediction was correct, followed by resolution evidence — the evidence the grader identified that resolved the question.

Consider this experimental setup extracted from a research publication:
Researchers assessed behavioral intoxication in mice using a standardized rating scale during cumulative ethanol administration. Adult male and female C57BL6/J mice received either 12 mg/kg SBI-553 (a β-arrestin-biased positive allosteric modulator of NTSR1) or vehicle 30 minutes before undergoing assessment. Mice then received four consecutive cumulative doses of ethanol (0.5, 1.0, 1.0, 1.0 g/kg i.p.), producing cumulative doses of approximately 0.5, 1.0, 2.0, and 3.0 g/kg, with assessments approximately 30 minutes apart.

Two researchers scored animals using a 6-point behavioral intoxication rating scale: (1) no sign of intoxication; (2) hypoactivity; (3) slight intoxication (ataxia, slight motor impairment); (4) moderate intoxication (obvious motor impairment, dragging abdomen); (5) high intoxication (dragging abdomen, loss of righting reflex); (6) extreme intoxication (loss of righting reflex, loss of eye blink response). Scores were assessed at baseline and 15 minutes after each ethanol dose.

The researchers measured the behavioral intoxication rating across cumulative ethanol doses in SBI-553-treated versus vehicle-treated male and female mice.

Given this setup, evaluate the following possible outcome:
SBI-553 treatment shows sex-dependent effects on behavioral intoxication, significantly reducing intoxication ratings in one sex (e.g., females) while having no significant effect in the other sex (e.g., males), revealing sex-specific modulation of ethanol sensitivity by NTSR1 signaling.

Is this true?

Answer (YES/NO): YES